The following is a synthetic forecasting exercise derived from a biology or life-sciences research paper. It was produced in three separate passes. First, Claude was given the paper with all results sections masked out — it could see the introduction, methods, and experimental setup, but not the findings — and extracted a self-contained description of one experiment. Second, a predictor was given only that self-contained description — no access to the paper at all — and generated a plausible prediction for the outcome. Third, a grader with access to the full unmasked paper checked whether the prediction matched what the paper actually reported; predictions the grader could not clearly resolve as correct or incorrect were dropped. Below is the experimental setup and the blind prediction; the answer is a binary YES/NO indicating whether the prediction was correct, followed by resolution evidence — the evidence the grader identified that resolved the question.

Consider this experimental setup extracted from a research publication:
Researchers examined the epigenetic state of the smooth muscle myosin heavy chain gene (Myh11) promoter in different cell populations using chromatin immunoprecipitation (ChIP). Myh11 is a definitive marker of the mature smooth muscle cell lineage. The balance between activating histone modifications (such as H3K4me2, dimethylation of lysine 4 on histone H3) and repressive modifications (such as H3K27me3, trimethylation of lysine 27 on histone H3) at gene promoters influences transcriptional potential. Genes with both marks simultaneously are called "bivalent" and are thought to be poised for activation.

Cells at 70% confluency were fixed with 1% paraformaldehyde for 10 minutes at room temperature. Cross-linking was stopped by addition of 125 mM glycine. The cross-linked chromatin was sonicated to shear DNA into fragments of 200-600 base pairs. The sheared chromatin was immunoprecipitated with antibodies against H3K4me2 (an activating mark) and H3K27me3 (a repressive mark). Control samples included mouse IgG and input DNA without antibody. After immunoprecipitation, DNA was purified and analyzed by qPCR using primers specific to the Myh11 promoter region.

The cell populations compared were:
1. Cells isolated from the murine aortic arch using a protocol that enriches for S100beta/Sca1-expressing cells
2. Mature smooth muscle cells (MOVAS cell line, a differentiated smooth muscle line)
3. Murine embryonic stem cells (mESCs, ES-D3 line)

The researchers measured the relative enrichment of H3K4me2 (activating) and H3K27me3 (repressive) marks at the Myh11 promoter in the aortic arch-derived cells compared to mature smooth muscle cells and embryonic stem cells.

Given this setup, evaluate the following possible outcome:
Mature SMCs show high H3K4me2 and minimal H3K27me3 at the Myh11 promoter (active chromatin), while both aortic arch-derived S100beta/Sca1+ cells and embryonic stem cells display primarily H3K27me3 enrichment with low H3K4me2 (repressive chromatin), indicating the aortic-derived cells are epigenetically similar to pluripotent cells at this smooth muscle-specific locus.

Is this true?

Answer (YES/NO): YES